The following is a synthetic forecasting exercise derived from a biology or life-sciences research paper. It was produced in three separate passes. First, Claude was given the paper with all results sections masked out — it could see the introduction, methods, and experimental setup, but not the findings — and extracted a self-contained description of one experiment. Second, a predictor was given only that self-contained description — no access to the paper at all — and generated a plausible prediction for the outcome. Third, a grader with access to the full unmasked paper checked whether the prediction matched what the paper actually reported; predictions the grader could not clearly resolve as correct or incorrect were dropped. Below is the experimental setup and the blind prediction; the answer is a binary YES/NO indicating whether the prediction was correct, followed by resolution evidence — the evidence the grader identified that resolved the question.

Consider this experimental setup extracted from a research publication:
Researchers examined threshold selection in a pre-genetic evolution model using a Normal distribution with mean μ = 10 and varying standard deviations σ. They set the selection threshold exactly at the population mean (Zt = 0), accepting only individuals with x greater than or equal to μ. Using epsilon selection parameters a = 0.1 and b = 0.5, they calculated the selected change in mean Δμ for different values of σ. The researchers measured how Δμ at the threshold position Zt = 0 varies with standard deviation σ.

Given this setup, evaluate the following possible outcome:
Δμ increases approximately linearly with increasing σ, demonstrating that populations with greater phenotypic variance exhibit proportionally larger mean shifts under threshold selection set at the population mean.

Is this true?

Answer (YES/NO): YES